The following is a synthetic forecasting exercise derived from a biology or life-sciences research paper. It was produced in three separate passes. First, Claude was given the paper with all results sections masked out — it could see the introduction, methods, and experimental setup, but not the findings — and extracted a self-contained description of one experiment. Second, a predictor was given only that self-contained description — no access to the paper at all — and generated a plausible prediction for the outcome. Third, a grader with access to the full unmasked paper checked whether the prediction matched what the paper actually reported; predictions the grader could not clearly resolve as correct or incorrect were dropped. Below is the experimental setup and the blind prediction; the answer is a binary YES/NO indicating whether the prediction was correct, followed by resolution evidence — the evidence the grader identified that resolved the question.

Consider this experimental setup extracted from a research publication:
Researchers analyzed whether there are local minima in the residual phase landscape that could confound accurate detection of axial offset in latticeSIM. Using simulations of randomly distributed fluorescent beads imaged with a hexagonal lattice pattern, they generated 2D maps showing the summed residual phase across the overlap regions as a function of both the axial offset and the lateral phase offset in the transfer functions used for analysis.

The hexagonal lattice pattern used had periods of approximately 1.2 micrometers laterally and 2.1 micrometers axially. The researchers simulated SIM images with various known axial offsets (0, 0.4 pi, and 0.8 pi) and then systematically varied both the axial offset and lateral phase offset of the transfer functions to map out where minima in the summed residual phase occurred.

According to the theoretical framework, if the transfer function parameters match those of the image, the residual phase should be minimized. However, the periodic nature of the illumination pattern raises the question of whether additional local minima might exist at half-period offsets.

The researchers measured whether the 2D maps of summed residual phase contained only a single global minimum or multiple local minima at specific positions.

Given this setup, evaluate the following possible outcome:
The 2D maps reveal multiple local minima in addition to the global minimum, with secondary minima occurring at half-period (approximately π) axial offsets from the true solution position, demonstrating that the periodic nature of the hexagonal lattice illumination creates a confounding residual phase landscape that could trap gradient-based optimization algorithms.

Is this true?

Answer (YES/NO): YES